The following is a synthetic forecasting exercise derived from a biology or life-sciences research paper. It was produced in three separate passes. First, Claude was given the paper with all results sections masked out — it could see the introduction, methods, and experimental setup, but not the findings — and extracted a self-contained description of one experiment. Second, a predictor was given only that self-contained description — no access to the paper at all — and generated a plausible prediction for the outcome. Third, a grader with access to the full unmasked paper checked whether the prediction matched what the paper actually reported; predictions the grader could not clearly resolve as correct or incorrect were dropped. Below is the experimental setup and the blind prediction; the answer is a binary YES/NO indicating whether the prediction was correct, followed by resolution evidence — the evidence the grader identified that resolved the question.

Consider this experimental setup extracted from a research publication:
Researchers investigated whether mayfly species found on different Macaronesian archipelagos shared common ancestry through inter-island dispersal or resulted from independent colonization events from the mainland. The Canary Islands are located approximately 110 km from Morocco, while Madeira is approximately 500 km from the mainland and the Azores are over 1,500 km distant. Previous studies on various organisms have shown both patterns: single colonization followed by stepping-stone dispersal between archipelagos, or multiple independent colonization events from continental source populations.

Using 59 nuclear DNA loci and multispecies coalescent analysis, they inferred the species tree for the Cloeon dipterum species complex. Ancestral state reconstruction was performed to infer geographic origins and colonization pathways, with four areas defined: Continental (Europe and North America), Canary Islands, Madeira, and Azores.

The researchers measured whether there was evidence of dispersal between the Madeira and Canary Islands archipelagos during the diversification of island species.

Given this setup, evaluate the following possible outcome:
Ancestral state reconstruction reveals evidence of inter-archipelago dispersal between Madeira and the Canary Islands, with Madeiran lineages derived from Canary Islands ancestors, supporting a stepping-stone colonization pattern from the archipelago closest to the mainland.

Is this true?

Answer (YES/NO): NO